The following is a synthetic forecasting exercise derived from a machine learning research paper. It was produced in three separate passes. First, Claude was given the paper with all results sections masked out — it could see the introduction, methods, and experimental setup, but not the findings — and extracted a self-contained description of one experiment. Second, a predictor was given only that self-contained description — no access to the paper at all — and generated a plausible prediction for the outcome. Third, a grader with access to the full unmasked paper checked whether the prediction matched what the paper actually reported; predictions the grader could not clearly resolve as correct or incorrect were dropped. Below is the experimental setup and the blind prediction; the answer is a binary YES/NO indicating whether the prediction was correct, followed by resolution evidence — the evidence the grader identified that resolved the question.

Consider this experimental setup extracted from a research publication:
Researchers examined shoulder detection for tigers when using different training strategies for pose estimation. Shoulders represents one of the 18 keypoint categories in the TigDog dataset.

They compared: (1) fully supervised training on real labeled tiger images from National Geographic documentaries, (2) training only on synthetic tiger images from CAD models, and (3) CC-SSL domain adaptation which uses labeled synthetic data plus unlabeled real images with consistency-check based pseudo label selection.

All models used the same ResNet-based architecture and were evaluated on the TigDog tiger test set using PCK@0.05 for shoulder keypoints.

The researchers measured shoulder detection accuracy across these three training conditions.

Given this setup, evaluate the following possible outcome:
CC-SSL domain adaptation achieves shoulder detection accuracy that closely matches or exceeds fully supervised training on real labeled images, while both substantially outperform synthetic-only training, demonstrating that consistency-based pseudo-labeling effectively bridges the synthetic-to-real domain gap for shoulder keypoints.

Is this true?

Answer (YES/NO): NO